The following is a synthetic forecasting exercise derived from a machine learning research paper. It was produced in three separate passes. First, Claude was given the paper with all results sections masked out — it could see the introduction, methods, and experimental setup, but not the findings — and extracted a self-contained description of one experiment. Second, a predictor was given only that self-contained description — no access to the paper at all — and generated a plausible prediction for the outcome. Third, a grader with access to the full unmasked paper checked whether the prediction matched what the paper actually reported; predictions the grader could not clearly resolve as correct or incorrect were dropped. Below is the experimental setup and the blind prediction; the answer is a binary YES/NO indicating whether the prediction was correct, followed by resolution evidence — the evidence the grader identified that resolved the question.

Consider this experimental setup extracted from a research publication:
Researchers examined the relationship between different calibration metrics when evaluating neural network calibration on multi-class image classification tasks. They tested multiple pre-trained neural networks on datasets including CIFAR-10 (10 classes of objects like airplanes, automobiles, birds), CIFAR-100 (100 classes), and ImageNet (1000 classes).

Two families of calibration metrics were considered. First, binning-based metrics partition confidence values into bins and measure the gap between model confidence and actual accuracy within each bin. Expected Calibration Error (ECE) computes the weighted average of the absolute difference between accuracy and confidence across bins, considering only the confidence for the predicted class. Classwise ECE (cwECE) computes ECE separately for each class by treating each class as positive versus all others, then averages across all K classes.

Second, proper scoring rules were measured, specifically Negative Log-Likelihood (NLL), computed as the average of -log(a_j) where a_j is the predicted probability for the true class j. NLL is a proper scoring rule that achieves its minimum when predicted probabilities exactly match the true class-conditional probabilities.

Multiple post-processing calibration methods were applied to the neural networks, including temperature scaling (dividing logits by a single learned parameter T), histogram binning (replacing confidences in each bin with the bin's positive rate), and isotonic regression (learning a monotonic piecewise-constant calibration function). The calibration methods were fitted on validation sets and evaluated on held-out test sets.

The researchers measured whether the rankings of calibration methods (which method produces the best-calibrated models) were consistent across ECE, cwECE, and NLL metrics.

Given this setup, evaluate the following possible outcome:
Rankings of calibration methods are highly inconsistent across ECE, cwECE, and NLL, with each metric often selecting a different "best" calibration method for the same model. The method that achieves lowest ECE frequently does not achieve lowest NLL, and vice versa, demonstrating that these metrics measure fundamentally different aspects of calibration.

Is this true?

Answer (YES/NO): YES